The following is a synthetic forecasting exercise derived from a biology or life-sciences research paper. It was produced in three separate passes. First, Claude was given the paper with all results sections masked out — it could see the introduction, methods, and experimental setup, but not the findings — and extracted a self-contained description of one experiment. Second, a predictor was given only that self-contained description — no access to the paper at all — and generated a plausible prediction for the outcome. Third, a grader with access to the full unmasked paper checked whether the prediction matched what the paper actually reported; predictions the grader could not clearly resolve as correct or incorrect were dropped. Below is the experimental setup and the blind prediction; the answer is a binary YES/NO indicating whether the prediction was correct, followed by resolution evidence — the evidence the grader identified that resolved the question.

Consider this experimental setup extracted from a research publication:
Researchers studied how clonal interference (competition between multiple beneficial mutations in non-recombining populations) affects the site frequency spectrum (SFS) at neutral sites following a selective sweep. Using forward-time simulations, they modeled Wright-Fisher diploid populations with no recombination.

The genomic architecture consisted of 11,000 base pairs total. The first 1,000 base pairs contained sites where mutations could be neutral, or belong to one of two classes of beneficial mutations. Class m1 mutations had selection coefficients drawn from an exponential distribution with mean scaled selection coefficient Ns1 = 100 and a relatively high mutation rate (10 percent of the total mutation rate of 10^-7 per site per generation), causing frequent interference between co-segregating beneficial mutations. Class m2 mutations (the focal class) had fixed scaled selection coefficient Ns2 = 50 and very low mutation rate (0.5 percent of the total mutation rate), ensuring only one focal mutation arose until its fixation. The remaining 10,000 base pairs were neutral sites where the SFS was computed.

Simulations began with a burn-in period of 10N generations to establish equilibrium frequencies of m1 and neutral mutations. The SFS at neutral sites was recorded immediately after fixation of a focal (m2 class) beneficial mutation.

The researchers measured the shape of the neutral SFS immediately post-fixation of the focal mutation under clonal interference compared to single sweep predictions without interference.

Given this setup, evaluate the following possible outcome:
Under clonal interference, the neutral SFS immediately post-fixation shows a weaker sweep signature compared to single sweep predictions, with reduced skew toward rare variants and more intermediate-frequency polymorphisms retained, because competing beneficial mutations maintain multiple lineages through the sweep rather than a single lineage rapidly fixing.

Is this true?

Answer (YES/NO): NO